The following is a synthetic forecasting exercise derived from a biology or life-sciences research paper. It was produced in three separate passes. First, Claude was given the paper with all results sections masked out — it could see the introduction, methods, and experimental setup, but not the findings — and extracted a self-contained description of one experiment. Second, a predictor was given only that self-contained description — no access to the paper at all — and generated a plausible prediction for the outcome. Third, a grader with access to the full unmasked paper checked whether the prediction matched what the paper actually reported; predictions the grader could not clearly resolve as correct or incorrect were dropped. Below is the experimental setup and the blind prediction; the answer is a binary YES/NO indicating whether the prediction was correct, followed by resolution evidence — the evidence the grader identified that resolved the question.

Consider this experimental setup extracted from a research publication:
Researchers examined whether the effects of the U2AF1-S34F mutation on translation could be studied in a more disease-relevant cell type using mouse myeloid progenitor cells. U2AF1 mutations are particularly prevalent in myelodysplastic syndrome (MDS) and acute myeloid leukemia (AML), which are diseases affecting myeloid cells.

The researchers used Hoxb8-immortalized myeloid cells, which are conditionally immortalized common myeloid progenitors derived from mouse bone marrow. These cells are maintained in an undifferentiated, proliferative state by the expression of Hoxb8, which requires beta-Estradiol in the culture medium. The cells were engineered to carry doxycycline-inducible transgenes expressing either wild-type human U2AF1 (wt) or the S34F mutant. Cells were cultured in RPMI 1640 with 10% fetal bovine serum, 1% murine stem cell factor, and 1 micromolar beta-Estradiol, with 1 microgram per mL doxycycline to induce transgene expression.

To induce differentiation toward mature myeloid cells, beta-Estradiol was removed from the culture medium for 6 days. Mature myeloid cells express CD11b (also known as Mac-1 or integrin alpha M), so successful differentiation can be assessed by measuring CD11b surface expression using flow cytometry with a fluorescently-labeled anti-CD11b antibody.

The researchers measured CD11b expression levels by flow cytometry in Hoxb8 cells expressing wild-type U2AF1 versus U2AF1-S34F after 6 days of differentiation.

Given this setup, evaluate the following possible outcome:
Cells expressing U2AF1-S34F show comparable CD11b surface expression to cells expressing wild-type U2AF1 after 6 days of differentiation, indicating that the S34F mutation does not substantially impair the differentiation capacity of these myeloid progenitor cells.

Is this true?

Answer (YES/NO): NO